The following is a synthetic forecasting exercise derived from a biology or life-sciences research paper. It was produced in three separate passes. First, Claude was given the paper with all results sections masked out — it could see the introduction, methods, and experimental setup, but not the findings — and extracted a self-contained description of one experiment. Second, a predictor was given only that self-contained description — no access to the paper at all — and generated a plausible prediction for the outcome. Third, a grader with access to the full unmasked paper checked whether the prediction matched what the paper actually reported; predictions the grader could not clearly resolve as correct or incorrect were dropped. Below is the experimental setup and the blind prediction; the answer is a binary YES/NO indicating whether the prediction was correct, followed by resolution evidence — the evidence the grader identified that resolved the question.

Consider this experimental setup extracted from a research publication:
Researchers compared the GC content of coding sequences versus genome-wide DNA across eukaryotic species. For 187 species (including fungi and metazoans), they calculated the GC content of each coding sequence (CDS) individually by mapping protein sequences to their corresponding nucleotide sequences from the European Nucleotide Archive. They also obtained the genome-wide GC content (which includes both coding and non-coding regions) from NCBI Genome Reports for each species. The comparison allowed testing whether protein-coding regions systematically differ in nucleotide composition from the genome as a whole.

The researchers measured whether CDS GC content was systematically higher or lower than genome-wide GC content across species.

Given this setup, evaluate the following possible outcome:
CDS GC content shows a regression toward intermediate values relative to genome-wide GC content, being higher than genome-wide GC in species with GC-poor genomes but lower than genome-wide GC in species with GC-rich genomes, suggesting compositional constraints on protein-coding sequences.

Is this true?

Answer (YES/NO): NO